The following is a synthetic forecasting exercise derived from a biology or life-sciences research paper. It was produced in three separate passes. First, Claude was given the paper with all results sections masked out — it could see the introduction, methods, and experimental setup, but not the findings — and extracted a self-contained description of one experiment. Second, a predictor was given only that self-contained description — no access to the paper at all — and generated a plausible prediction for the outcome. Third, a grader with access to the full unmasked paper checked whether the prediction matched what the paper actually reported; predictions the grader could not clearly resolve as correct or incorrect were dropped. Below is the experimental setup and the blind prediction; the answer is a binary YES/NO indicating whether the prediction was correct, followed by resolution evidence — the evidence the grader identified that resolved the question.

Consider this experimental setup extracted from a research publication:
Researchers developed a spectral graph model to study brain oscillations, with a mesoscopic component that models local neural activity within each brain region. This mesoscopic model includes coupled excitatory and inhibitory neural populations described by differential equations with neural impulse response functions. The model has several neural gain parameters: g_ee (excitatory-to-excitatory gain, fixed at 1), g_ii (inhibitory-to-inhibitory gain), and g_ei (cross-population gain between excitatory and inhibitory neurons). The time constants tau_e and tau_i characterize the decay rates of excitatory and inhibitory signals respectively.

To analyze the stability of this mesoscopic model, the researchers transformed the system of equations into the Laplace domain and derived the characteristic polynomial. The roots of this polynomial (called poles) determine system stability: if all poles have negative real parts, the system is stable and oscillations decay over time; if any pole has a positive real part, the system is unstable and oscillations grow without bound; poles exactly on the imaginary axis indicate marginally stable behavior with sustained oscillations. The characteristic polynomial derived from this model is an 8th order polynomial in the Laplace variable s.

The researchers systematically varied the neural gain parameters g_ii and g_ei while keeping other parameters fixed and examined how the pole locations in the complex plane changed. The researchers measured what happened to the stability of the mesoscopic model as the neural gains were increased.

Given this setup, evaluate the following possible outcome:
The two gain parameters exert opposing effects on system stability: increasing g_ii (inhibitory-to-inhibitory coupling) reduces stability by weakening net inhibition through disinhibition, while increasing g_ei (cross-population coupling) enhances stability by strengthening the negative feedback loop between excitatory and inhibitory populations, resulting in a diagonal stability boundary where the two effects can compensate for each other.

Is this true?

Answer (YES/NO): NO